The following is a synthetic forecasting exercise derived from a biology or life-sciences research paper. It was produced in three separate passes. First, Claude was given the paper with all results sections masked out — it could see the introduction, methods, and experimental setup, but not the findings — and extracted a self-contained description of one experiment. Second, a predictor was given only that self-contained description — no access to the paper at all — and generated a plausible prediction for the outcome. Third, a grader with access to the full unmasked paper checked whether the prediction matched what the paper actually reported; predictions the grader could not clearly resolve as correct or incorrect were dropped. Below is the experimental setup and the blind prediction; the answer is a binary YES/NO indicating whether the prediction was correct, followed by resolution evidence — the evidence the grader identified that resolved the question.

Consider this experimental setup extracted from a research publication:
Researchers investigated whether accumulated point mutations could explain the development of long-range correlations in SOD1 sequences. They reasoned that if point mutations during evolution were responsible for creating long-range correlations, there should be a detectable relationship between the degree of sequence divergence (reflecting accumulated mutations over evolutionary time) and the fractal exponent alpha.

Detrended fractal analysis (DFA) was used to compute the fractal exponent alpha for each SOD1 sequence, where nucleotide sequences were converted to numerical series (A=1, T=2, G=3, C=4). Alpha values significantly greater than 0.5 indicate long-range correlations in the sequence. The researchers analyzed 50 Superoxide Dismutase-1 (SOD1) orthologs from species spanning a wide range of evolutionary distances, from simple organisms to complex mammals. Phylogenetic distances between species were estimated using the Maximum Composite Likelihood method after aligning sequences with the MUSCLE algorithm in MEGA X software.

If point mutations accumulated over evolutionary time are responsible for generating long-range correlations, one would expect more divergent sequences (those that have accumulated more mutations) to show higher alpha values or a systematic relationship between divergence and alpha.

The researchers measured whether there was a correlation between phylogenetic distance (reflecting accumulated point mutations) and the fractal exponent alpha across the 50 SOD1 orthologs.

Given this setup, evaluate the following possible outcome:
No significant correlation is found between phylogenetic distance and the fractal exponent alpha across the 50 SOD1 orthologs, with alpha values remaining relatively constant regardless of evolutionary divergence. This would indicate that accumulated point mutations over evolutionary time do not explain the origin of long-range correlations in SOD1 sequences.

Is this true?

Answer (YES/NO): NO